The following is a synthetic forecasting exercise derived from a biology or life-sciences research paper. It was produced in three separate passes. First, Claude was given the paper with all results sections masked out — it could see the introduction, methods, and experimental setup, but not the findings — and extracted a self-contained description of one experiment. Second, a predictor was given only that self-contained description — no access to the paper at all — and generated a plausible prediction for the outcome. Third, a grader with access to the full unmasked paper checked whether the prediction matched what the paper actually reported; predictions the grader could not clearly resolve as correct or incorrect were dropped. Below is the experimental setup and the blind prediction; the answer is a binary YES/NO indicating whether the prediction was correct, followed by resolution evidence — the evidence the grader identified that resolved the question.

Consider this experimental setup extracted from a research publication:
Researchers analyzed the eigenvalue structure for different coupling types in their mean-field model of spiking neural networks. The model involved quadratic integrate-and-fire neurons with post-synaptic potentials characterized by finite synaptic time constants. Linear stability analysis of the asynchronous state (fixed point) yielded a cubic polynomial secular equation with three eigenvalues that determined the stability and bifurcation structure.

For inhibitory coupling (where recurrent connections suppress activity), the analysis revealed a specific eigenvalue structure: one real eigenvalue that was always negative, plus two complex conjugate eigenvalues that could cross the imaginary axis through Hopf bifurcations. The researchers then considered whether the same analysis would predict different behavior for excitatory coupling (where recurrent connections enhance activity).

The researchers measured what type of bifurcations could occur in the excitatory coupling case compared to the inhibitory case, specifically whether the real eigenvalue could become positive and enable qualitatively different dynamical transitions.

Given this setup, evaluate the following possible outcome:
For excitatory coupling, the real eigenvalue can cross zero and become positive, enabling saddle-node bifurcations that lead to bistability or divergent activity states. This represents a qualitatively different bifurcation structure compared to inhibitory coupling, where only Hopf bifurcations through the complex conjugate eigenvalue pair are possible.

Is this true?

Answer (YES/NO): YES